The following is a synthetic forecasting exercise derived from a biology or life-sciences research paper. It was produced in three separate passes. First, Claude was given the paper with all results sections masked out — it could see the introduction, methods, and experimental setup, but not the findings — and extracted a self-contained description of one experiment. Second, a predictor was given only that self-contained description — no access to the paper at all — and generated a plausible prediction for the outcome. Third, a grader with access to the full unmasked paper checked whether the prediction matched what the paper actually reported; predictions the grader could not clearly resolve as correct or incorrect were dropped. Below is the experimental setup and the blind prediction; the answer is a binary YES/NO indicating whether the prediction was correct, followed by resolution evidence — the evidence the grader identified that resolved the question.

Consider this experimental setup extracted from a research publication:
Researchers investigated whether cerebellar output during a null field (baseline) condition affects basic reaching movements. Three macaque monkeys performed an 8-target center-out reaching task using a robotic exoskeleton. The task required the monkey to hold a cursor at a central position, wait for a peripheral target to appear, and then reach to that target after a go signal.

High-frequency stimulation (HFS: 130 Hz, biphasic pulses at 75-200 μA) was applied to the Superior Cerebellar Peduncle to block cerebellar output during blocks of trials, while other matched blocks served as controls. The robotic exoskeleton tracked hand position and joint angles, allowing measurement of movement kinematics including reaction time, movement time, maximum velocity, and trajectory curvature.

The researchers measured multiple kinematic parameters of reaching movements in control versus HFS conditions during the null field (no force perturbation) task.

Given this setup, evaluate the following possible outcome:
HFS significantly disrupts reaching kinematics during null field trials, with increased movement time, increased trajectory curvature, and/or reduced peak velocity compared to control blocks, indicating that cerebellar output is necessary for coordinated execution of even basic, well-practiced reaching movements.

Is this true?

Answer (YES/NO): YES